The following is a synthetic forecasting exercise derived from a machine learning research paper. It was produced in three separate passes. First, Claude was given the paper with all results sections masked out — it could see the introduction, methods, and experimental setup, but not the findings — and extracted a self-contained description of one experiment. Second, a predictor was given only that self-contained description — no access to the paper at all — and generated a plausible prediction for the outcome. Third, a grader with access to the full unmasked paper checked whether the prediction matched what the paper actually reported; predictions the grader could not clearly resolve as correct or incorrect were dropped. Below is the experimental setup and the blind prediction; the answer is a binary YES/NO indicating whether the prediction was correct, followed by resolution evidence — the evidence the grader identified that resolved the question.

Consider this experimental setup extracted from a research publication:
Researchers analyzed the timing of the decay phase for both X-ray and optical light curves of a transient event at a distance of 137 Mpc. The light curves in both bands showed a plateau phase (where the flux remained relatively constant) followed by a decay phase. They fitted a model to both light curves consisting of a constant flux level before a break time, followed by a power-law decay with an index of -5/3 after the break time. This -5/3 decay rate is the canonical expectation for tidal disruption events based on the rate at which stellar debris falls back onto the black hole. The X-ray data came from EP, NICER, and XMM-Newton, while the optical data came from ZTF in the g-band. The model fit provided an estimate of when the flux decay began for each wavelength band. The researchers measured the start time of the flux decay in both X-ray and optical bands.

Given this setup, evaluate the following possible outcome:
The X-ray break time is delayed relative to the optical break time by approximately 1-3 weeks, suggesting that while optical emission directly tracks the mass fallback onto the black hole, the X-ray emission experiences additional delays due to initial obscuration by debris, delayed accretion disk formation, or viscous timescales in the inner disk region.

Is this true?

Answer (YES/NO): NO